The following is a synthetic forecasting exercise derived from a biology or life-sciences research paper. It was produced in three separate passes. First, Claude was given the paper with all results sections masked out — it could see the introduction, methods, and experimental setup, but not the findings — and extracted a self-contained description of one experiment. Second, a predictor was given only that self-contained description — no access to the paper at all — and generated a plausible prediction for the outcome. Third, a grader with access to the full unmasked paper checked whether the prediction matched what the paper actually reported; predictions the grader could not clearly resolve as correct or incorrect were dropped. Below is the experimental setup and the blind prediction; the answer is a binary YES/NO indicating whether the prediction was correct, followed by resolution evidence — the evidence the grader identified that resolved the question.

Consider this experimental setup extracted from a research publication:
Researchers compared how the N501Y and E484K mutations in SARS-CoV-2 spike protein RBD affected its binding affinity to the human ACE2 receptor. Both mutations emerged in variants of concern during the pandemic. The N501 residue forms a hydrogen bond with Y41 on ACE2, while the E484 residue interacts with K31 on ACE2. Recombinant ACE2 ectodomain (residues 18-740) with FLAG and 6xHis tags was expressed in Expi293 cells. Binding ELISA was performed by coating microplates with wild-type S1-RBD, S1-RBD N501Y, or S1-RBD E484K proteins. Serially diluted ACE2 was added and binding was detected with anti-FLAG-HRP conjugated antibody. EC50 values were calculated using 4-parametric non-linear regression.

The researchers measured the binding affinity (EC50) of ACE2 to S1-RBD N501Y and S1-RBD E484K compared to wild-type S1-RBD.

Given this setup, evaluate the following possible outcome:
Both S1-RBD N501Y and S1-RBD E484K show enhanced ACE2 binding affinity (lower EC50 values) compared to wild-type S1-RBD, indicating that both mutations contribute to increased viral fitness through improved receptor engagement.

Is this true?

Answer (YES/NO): NO